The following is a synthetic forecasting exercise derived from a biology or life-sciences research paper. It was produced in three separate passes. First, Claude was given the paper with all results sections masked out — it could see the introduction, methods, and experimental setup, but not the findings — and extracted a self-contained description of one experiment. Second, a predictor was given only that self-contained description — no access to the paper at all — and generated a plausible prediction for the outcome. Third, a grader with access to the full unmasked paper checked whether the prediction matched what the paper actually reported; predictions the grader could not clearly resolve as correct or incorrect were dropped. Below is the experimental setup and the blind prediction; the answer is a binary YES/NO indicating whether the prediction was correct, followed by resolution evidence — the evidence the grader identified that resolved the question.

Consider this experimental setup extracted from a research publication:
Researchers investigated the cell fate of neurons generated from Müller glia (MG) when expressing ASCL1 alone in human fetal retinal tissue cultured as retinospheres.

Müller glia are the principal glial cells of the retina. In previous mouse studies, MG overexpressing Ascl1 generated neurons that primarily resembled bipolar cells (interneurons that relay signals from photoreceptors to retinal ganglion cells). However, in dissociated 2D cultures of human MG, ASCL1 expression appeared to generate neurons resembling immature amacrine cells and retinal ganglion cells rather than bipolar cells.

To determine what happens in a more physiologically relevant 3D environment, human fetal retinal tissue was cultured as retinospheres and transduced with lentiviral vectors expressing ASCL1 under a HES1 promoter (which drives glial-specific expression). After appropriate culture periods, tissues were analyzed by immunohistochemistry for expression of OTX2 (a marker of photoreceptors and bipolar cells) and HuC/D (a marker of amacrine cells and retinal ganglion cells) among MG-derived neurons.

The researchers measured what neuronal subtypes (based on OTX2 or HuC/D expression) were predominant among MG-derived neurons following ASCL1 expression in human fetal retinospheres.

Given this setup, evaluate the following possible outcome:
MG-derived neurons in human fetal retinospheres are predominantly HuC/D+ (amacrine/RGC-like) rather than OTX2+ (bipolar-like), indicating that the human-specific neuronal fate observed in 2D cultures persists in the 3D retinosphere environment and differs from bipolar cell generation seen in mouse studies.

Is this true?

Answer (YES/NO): NO